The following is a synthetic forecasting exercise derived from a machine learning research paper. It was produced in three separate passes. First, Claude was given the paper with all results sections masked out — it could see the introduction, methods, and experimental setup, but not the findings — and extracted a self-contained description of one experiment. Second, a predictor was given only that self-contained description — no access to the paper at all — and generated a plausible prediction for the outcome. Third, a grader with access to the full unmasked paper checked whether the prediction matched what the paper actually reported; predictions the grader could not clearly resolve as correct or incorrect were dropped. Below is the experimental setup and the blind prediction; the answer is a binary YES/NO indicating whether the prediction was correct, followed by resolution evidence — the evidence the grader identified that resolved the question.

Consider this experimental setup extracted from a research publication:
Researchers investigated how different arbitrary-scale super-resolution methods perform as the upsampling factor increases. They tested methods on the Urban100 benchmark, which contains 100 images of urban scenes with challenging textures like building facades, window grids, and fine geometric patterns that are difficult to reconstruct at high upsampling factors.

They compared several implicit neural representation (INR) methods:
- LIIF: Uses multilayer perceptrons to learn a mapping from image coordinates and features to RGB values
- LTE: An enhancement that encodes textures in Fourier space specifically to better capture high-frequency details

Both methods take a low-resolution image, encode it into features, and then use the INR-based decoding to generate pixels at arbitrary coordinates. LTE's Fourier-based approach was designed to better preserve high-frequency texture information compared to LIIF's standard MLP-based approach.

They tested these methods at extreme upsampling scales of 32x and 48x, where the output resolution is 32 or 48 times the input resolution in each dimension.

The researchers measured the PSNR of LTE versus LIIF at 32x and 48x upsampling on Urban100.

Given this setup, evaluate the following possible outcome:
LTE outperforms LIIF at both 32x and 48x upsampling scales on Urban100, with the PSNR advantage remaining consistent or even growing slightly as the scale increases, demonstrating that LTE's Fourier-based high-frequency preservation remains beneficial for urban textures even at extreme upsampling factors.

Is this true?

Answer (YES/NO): NO